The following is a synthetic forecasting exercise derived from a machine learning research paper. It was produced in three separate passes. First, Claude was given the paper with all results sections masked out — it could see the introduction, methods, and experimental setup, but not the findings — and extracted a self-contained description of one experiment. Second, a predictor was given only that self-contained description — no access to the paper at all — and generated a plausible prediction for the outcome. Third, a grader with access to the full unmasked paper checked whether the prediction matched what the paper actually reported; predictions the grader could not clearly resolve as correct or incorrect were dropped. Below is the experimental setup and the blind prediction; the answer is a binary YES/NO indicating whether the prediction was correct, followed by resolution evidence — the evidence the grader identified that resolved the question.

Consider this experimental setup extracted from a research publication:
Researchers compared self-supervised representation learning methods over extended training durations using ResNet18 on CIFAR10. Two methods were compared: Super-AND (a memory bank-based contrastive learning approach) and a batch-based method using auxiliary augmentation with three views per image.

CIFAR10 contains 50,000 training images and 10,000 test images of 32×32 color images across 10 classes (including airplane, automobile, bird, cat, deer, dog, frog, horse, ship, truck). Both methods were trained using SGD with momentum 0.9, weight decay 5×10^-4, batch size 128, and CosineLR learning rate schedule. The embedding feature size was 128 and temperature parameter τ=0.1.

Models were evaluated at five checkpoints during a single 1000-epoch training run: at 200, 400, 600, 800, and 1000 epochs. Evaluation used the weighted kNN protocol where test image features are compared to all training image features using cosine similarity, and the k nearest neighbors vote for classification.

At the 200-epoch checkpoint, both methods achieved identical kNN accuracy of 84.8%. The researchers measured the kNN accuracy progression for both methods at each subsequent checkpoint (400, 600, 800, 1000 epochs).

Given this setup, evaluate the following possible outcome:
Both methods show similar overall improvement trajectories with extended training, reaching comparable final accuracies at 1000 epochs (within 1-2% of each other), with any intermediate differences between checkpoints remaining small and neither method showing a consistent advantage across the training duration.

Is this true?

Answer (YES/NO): NO